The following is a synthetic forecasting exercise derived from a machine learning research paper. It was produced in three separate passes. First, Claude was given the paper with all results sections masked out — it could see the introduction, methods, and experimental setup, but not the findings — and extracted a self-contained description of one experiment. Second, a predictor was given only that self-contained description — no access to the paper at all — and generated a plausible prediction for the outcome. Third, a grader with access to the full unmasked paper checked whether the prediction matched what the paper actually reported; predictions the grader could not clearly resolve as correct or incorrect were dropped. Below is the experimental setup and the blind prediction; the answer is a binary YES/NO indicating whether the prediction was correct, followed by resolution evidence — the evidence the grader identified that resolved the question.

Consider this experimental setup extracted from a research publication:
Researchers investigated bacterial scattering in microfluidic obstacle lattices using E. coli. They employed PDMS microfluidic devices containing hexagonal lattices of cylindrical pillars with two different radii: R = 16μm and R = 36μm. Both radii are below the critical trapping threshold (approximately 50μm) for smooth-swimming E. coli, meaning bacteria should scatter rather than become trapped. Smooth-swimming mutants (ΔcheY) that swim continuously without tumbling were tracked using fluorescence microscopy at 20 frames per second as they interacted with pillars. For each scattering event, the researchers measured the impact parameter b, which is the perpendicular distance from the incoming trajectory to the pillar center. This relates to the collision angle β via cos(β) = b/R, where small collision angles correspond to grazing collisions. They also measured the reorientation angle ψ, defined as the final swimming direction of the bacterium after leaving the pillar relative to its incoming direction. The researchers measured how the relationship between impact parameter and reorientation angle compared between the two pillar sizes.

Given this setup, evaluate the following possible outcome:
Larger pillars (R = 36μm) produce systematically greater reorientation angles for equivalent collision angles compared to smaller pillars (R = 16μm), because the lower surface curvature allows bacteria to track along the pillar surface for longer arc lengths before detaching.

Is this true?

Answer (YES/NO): YES